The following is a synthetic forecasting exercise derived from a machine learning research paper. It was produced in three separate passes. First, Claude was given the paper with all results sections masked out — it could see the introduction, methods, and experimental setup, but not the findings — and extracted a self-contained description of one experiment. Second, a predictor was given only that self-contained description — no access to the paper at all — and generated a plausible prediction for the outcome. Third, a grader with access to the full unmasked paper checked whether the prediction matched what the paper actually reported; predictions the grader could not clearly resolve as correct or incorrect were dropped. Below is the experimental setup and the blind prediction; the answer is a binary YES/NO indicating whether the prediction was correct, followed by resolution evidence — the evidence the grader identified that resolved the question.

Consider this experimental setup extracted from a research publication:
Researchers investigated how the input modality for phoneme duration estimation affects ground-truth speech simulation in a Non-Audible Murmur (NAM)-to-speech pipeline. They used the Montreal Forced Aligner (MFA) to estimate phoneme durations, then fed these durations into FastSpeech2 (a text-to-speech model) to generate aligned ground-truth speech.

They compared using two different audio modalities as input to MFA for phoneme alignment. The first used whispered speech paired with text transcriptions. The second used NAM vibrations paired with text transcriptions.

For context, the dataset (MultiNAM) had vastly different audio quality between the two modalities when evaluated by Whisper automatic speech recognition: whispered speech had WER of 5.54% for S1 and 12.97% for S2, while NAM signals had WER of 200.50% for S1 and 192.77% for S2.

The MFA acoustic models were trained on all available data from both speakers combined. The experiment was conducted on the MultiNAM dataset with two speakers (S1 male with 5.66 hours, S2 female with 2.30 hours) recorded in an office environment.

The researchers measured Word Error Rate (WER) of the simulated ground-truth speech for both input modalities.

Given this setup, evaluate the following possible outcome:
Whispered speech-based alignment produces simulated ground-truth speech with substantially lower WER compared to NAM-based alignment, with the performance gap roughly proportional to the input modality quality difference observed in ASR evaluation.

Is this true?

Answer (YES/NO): NO